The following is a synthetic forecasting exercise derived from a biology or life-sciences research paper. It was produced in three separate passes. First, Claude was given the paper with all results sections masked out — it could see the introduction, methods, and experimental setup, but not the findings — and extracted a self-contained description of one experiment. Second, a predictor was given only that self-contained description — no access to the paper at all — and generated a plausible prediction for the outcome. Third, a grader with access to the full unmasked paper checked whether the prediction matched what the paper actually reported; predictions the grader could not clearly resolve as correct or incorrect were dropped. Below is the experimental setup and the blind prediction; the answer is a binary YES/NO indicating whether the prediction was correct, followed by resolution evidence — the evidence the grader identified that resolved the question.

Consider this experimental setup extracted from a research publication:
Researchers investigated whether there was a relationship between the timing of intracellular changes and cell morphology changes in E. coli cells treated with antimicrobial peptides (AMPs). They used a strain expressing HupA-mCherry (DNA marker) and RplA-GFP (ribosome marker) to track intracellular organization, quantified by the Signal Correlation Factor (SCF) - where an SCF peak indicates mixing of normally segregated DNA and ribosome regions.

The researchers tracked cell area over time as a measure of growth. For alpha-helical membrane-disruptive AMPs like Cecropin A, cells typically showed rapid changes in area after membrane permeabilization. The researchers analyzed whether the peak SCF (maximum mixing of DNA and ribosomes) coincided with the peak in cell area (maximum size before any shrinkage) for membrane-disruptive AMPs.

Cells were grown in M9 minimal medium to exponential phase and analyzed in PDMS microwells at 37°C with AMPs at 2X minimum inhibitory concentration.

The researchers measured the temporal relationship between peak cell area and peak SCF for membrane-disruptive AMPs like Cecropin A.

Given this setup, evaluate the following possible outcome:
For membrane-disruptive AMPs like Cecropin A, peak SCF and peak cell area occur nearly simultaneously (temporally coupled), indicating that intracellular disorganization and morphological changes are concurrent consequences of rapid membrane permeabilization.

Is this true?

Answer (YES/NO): YES